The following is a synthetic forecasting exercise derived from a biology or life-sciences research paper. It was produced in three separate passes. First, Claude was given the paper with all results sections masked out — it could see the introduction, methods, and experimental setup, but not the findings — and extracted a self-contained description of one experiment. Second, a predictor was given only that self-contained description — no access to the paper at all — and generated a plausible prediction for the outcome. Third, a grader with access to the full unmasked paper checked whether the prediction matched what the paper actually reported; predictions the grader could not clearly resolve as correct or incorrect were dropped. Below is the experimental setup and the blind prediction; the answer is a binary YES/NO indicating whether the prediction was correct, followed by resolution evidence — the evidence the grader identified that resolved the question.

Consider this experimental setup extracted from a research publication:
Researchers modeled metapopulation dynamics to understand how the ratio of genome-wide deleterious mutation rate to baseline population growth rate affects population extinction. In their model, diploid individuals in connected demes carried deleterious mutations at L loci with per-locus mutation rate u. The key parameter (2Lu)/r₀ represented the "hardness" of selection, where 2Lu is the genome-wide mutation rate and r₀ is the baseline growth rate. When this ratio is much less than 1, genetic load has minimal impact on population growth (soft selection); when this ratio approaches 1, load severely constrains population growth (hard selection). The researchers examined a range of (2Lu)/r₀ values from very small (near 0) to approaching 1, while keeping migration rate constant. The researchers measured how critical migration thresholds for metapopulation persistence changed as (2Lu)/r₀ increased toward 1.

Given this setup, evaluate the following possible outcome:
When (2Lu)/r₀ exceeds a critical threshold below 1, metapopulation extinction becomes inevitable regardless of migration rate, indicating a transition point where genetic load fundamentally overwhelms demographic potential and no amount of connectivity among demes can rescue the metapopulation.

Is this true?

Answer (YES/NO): NO